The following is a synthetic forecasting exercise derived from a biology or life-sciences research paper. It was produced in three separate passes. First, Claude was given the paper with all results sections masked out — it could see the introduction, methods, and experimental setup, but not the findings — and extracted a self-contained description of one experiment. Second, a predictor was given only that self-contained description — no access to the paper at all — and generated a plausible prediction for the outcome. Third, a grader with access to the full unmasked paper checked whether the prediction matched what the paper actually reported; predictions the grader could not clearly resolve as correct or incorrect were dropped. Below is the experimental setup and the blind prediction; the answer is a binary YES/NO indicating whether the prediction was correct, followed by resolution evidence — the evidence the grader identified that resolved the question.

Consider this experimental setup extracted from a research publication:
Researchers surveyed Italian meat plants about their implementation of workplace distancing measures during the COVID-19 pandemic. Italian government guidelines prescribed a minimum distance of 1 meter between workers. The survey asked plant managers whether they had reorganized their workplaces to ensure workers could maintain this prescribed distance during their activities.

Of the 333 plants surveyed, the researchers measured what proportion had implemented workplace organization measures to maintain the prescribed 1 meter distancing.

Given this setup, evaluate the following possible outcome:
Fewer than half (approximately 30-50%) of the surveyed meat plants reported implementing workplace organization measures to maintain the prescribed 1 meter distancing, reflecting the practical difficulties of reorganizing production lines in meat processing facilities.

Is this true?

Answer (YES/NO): NO